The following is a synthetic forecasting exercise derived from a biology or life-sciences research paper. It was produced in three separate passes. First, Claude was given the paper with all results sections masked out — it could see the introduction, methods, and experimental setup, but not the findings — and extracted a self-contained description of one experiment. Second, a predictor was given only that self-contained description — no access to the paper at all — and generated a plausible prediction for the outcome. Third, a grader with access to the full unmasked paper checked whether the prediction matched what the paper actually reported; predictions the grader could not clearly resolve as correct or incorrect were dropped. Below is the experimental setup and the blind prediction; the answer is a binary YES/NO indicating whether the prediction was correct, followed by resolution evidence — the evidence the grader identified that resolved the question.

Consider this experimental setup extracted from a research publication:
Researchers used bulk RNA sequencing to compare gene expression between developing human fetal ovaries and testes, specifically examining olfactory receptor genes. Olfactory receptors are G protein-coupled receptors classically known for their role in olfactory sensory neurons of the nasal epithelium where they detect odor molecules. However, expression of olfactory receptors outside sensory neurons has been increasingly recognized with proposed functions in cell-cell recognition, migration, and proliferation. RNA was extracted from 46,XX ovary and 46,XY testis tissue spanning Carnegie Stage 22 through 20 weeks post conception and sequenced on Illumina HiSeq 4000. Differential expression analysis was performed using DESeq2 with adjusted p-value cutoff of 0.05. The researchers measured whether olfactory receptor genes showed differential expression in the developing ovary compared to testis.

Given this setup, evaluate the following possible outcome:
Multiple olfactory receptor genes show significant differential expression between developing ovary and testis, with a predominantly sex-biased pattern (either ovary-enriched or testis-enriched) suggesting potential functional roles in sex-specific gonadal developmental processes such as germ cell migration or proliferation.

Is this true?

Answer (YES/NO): YES